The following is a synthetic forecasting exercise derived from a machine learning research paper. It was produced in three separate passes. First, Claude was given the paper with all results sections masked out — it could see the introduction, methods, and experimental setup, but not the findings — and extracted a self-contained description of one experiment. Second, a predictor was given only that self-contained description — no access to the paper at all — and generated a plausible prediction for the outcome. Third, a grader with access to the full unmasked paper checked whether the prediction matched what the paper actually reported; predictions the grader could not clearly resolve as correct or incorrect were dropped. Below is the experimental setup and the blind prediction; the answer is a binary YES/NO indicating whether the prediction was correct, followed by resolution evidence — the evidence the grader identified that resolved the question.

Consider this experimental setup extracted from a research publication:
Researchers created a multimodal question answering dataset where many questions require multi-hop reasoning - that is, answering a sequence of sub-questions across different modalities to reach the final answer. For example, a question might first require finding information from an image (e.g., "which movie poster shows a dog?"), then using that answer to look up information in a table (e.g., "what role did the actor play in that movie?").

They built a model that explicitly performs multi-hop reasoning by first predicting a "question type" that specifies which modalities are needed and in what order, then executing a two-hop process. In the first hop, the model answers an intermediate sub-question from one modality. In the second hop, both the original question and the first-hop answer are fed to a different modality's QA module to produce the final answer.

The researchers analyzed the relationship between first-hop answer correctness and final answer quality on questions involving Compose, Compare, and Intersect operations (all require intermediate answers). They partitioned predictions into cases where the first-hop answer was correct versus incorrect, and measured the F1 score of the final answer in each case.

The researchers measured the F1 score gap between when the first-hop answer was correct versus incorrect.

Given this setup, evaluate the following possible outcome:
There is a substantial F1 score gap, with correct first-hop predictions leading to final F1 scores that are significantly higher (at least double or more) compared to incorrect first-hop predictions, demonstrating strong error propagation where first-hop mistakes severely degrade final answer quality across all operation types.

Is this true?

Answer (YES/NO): NO